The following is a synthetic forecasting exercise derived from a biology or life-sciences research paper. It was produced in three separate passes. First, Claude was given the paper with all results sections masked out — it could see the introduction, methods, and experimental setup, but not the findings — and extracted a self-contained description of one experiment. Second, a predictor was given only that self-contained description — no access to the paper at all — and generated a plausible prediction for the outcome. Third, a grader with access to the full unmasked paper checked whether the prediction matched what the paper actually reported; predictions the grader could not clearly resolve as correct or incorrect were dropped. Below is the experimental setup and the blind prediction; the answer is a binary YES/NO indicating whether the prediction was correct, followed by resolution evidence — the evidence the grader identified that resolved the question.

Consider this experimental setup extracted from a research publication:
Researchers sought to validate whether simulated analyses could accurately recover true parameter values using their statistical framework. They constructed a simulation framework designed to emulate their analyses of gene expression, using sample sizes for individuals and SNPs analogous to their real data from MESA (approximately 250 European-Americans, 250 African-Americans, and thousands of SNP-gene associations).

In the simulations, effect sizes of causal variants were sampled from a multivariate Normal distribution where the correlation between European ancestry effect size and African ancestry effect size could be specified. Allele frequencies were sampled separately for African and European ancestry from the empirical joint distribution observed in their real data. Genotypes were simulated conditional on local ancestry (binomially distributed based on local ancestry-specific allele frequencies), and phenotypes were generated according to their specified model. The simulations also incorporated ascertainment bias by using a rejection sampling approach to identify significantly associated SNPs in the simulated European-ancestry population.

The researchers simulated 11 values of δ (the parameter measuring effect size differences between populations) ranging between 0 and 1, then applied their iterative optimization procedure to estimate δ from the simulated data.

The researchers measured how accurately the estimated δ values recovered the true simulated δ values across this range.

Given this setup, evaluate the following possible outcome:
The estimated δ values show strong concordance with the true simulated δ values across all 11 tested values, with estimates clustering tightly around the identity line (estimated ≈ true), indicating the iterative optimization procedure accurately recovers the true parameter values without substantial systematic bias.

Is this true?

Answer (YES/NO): YES